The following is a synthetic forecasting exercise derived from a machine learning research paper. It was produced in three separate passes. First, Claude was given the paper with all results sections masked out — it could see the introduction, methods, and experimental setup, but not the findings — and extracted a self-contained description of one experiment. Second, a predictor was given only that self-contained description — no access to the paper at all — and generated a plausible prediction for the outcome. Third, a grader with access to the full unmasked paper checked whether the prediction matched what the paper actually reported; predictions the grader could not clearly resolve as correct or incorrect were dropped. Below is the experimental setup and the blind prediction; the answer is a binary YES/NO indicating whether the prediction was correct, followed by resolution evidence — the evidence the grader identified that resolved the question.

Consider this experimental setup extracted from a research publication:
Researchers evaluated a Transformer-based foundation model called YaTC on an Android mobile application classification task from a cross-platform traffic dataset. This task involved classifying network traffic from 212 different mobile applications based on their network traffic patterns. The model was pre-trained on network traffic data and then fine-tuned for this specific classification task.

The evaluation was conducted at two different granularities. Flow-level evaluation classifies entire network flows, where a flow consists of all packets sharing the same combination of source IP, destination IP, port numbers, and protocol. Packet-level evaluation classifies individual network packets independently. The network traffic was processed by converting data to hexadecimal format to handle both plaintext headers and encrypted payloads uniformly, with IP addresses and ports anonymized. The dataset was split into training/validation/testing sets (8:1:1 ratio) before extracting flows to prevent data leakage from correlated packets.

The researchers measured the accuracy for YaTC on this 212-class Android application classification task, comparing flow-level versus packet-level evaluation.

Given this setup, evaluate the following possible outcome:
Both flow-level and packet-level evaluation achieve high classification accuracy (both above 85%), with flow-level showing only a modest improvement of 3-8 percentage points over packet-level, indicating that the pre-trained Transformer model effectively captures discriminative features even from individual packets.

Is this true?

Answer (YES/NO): NO